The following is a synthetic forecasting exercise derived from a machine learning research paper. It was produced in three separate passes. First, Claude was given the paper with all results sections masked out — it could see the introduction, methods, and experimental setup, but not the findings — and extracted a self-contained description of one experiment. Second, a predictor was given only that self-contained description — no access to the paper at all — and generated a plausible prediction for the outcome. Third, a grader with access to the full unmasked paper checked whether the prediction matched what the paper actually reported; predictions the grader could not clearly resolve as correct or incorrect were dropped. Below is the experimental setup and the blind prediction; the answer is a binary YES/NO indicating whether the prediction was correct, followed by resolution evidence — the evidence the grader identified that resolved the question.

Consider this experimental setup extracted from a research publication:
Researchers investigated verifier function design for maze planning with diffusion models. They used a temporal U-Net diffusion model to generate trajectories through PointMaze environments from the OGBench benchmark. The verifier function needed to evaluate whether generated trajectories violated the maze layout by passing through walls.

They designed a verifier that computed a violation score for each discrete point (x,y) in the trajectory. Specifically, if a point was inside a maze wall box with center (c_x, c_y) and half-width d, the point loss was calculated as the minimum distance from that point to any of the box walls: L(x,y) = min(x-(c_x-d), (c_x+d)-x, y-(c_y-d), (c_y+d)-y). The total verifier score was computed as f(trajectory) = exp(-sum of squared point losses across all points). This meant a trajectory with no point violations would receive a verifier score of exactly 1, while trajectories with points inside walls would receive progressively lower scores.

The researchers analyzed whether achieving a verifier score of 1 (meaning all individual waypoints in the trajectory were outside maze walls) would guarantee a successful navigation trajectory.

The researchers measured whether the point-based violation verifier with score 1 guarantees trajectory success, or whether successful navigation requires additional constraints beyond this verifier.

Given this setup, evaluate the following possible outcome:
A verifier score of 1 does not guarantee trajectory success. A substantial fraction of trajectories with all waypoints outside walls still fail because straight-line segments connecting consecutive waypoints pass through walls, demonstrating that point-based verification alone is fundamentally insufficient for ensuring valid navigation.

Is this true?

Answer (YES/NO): YES